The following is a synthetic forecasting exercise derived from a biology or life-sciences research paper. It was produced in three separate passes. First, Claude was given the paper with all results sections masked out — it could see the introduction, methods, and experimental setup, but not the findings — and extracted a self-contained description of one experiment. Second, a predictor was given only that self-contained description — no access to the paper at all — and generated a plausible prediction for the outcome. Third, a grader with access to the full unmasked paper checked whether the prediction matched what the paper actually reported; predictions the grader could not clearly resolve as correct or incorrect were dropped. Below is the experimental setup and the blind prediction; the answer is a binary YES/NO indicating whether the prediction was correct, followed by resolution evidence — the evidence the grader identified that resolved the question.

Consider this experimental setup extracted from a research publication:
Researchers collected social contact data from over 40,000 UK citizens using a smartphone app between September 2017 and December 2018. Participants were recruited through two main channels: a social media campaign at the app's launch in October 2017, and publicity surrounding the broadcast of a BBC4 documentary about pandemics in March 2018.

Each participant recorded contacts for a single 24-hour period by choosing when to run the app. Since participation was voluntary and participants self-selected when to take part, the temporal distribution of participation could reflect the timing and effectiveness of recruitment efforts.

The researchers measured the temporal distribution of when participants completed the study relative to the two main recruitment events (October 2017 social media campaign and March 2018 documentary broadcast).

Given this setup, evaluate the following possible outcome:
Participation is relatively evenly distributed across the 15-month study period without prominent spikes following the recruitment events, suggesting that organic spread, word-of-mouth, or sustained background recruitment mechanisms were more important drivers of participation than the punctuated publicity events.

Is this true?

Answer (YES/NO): NO